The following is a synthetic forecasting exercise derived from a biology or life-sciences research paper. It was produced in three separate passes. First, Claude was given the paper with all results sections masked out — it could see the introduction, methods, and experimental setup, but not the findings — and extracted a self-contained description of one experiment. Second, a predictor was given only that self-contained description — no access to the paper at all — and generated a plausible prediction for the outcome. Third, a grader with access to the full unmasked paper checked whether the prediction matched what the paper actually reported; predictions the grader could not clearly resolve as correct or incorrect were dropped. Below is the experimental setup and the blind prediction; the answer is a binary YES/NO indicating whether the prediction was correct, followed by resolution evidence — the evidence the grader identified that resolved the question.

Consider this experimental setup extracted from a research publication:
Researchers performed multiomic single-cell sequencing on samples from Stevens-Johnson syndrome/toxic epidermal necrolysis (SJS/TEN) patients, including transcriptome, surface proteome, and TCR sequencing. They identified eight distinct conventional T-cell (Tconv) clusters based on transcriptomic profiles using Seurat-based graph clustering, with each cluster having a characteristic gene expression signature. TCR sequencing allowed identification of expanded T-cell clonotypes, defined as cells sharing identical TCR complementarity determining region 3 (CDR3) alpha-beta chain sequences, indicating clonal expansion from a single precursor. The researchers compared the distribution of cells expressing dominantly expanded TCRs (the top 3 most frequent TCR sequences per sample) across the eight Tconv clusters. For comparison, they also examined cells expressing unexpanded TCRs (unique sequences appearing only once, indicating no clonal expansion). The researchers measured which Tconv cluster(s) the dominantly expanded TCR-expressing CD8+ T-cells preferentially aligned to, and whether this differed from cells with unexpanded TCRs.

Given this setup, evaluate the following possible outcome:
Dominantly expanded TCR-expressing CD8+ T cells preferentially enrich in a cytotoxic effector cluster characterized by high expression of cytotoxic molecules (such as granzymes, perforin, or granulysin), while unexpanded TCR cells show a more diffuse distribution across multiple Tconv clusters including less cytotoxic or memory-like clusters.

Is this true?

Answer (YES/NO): NO